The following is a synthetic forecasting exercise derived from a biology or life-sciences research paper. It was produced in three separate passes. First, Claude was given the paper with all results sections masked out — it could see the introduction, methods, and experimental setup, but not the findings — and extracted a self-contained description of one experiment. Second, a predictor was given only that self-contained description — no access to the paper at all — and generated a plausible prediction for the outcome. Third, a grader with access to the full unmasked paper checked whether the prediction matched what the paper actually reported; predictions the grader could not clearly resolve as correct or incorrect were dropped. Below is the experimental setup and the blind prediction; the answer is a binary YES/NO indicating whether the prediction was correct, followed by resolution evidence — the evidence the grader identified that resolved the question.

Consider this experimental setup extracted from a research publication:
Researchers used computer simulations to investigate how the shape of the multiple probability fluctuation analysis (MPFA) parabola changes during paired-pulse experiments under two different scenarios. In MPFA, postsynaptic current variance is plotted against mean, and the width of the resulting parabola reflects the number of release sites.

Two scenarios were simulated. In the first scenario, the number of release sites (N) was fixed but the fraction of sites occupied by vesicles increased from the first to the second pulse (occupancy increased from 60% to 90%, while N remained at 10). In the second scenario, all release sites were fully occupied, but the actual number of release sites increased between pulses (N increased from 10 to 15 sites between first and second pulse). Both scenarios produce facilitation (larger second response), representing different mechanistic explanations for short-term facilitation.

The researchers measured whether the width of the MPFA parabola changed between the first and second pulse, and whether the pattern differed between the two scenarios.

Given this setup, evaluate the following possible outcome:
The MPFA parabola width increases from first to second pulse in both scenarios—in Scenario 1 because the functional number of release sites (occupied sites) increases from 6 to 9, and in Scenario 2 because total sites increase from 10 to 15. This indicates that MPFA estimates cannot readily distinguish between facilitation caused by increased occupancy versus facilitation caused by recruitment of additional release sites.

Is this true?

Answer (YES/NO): NO